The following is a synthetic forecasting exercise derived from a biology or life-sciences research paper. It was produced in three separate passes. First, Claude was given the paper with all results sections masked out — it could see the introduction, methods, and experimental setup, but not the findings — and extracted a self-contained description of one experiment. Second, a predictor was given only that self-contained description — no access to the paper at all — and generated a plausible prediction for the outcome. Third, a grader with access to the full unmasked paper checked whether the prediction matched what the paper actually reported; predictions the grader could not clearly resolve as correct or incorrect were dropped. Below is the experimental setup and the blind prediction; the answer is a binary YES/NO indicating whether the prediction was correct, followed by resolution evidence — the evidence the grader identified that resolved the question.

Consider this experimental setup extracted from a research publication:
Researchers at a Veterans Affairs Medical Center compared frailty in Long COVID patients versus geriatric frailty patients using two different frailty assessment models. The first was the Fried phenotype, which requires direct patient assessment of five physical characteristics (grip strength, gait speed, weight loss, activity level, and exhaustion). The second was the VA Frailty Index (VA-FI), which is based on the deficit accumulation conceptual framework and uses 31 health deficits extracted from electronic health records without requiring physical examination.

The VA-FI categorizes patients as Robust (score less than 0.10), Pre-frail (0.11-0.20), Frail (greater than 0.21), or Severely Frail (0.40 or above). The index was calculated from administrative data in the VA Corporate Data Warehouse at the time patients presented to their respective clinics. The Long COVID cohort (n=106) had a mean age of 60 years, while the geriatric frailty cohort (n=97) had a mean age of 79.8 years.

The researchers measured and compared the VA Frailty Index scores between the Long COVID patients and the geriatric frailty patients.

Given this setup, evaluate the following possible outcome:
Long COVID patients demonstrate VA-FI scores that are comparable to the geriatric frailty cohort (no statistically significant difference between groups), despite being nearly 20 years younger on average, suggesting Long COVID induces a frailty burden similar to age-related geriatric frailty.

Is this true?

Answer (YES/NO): NO